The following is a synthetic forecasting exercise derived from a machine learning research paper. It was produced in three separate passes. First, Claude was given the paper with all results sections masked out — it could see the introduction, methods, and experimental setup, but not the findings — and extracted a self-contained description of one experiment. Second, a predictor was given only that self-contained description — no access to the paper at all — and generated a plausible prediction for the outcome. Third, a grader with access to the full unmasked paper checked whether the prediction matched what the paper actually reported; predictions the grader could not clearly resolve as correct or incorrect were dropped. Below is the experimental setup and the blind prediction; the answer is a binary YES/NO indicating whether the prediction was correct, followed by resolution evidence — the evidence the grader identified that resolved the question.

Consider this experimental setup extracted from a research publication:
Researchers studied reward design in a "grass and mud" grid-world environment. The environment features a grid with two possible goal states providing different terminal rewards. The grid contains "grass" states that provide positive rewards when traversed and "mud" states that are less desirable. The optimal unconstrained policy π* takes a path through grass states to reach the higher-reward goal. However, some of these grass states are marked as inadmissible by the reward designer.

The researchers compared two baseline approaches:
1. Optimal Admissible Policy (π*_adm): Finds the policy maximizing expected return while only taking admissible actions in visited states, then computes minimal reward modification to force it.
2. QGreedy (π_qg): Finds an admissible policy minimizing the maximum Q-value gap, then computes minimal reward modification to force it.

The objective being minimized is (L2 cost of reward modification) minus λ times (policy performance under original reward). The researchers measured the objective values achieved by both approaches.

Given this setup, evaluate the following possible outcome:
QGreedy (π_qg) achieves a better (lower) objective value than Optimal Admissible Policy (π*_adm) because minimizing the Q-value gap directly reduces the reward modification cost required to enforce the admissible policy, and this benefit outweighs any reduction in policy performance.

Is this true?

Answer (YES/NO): NO